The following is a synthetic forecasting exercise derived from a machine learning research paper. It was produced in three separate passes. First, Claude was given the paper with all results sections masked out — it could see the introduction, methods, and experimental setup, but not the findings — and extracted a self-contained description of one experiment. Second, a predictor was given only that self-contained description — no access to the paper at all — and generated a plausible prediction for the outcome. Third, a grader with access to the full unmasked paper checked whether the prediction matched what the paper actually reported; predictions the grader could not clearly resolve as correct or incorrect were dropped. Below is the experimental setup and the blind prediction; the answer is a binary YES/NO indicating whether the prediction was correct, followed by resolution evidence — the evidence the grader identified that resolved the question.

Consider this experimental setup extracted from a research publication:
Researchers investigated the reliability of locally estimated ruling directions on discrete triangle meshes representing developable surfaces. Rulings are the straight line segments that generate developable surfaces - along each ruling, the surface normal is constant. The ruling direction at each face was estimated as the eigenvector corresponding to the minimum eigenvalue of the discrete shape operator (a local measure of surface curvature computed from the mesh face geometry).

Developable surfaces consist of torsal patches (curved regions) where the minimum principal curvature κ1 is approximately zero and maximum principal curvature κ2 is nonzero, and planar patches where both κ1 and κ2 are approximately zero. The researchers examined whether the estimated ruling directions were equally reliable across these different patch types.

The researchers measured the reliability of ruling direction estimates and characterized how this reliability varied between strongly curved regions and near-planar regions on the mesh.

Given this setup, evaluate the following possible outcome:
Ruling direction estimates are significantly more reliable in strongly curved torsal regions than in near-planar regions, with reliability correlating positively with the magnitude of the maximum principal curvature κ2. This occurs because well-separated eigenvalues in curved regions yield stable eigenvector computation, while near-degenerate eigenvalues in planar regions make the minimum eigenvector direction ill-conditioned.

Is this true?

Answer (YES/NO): YES